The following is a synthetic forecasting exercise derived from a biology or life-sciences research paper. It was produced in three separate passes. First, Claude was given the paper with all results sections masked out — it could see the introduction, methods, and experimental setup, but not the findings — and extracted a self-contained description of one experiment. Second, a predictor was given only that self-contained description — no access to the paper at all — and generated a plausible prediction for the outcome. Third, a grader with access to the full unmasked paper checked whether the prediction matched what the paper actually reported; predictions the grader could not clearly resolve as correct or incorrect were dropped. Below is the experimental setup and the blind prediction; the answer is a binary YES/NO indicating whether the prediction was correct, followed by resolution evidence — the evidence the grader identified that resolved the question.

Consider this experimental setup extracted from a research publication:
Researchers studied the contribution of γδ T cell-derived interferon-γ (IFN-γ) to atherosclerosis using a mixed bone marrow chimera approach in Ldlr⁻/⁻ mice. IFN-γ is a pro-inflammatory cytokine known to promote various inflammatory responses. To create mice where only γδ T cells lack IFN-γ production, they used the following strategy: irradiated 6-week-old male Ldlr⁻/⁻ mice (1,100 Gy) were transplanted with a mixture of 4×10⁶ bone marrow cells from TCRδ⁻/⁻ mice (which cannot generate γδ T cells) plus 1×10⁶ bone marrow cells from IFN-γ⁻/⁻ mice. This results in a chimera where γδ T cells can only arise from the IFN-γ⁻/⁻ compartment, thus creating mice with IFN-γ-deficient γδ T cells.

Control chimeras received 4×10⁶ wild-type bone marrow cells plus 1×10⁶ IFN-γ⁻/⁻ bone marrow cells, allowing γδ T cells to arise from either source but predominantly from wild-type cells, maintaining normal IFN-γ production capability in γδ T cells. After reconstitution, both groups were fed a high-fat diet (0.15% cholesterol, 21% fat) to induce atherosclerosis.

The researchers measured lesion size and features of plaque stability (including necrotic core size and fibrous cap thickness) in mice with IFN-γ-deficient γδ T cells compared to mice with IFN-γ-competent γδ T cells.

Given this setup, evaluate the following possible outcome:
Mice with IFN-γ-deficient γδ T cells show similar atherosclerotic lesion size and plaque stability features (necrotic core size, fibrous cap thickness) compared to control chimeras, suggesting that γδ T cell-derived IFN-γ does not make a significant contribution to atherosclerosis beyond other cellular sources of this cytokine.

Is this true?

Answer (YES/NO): NO